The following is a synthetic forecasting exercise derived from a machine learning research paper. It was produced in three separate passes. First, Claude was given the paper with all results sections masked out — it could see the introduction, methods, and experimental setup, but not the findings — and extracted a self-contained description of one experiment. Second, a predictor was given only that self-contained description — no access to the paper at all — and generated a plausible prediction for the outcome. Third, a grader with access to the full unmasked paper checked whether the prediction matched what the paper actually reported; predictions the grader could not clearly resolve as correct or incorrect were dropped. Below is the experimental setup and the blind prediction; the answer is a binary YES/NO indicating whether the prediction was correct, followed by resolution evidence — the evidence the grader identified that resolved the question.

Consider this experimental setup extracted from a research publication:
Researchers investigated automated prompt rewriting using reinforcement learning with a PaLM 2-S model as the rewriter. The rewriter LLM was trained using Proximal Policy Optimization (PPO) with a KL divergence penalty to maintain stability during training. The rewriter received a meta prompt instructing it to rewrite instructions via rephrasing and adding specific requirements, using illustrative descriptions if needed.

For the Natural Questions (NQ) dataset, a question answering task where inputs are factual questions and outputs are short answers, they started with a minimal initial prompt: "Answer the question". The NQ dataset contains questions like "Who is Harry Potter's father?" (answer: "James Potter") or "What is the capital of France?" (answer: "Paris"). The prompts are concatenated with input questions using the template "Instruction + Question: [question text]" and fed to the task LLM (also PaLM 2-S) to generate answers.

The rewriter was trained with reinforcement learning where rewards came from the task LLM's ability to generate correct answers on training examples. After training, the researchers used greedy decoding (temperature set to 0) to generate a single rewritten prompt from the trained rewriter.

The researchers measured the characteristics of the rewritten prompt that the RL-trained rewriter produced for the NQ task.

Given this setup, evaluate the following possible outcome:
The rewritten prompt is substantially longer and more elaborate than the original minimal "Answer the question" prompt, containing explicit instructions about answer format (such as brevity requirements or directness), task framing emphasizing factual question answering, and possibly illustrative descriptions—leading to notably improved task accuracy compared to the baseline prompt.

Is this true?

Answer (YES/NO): YES